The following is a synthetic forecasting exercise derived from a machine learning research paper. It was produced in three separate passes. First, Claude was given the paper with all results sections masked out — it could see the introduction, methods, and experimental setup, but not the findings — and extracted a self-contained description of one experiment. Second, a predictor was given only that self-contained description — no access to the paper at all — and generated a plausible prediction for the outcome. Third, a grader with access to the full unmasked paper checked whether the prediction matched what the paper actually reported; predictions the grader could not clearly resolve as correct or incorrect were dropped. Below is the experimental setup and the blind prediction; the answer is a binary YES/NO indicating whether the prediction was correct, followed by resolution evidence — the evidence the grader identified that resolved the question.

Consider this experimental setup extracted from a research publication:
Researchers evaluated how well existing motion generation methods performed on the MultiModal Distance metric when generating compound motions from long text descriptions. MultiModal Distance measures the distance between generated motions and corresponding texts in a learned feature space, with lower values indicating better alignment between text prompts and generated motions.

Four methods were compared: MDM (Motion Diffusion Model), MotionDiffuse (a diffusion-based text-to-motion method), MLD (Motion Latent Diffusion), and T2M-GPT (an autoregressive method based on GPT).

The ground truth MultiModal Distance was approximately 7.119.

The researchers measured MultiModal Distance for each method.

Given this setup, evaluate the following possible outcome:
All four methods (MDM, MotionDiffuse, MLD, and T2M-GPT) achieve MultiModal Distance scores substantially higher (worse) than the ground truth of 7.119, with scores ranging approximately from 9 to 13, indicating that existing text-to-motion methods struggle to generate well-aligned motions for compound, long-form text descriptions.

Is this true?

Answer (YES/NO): NO